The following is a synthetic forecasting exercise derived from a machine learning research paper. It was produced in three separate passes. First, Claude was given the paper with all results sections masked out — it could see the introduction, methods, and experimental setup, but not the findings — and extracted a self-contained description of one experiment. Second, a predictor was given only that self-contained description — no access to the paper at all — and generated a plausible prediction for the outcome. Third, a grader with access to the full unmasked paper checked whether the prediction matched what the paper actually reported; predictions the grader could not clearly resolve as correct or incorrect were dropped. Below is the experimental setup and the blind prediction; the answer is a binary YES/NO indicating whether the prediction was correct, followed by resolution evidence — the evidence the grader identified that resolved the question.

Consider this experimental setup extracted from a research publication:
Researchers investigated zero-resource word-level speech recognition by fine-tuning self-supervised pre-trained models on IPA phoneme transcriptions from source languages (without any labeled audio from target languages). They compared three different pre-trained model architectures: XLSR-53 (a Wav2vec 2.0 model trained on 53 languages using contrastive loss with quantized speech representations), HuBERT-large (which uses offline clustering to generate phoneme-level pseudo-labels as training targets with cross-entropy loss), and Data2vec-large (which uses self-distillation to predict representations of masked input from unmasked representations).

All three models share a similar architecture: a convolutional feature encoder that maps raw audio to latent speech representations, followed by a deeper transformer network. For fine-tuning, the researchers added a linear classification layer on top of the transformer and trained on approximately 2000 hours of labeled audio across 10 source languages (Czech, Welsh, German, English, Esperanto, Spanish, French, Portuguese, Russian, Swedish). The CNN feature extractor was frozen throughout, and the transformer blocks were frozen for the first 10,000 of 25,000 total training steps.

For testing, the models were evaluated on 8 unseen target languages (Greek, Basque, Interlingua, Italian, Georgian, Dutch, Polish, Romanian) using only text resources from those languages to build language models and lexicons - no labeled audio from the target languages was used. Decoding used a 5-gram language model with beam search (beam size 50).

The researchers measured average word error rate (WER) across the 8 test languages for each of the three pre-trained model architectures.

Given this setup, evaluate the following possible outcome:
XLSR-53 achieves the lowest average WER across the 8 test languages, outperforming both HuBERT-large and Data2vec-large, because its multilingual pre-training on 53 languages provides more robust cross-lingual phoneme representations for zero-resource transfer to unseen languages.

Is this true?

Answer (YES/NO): YES